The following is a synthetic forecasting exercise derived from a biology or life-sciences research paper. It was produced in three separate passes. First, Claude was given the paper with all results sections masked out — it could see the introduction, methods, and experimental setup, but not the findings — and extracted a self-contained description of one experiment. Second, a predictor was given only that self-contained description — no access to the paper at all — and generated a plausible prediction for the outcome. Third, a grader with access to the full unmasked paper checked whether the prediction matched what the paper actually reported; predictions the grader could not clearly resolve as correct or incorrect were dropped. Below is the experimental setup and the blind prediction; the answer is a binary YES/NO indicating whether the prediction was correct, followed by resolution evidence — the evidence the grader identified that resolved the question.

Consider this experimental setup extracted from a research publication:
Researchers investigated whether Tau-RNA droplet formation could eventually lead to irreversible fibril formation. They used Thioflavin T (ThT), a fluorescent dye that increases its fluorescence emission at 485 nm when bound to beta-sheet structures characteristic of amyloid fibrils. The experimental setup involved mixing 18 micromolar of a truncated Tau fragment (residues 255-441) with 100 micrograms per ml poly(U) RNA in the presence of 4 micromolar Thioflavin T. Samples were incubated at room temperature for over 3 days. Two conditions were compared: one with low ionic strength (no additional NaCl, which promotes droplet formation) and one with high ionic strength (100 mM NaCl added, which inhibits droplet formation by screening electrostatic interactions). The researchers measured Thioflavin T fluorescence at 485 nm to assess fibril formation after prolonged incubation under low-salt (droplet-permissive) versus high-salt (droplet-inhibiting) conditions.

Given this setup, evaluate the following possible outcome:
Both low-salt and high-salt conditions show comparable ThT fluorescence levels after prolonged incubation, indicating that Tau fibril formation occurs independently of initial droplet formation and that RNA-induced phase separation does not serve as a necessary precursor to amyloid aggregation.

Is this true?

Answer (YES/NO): NO